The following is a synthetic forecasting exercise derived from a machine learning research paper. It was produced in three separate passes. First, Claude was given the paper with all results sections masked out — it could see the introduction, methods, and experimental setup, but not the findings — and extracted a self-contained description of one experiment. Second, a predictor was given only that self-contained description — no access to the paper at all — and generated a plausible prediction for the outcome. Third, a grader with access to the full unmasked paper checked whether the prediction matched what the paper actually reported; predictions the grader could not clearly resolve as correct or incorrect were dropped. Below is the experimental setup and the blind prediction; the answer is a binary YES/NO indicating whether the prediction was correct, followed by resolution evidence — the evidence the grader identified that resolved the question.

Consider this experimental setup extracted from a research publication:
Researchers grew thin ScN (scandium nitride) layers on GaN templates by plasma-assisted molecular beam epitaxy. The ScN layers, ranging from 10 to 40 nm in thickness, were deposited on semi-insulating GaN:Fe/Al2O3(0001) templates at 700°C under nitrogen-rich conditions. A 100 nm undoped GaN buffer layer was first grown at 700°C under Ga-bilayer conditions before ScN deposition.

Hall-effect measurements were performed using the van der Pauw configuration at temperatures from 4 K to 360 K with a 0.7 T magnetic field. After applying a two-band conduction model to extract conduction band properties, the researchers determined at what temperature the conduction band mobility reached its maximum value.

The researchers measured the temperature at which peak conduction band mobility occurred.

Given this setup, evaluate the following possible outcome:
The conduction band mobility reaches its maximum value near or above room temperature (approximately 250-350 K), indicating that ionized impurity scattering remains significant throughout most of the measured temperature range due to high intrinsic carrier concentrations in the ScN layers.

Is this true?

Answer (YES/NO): NO